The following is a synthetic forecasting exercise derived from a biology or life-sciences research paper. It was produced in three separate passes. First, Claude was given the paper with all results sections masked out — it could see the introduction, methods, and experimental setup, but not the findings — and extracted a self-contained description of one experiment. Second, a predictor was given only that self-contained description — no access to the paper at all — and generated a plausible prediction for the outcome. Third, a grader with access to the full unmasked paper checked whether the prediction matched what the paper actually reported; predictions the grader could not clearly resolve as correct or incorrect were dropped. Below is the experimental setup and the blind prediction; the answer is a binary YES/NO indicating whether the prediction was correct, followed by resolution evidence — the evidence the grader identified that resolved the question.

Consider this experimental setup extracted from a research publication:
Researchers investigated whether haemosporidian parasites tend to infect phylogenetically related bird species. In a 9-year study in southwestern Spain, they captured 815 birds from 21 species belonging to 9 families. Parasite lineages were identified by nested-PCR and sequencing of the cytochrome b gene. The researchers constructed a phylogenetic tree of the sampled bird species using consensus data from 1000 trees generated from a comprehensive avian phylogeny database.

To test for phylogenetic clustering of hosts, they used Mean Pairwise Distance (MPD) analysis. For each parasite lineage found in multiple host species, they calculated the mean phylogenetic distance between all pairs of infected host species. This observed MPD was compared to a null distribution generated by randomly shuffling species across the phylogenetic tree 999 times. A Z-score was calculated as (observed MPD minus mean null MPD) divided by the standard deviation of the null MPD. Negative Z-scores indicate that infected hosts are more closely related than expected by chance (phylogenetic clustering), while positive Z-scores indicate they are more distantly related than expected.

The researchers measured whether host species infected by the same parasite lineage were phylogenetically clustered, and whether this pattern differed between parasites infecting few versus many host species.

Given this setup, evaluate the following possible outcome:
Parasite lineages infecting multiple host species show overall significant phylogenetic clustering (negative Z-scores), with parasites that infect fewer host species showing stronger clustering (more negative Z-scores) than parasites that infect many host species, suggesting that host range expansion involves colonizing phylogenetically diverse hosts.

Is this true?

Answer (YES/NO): NO